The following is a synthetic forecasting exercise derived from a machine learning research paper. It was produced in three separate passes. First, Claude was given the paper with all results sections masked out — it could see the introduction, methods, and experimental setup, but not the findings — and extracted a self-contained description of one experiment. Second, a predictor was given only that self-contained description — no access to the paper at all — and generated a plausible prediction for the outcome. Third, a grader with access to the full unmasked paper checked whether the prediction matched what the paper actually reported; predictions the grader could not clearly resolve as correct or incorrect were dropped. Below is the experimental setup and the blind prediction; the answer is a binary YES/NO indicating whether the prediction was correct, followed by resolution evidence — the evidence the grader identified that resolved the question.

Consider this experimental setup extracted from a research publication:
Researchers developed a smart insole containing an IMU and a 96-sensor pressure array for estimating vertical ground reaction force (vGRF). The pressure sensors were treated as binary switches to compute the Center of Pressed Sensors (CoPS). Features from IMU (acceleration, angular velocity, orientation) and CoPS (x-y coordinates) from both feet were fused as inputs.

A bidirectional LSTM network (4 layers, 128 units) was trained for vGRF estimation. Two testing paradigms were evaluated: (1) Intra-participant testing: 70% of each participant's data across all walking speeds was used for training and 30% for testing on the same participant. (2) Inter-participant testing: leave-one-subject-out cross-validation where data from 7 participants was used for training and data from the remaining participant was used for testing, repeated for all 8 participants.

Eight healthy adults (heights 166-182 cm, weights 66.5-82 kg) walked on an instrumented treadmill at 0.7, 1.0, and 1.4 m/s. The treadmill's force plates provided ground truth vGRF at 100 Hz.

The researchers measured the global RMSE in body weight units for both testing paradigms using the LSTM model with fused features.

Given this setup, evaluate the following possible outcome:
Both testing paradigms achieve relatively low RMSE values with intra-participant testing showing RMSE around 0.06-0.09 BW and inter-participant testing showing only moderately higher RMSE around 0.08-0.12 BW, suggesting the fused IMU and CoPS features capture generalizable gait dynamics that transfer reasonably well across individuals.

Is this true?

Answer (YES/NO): NO